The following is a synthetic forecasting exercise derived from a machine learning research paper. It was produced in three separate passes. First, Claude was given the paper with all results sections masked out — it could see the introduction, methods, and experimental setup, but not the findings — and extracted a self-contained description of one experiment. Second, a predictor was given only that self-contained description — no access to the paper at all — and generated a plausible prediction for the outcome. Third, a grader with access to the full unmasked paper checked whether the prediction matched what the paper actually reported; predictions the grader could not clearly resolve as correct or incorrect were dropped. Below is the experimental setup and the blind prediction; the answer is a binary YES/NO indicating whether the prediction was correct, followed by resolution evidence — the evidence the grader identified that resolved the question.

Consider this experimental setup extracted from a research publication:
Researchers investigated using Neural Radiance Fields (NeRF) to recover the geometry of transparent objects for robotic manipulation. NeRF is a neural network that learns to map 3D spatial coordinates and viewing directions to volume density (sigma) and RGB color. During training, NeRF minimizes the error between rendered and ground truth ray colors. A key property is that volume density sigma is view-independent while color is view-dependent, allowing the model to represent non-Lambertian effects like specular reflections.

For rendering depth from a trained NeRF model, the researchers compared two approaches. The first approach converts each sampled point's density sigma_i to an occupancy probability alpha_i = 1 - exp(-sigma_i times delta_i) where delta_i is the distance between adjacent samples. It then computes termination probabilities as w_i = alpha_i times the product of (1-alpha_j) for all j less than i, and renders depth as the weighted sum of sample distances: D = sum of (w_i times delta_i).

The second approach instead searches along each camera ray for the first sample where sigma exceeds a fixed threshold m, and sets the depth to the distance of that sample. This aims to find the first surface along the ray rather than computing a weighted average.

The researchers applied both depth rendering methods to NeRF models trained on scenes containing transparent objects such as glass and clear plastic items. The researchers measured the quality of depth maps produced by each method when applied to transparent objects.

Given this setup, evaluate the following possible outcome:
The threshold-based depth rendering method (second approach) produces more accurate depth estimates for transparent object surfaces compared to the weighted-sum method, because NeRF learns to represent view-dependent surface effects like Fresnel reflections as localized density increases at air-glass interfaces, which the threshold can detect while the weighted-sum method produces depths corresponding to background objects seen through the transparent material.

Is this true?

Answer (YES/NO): NO